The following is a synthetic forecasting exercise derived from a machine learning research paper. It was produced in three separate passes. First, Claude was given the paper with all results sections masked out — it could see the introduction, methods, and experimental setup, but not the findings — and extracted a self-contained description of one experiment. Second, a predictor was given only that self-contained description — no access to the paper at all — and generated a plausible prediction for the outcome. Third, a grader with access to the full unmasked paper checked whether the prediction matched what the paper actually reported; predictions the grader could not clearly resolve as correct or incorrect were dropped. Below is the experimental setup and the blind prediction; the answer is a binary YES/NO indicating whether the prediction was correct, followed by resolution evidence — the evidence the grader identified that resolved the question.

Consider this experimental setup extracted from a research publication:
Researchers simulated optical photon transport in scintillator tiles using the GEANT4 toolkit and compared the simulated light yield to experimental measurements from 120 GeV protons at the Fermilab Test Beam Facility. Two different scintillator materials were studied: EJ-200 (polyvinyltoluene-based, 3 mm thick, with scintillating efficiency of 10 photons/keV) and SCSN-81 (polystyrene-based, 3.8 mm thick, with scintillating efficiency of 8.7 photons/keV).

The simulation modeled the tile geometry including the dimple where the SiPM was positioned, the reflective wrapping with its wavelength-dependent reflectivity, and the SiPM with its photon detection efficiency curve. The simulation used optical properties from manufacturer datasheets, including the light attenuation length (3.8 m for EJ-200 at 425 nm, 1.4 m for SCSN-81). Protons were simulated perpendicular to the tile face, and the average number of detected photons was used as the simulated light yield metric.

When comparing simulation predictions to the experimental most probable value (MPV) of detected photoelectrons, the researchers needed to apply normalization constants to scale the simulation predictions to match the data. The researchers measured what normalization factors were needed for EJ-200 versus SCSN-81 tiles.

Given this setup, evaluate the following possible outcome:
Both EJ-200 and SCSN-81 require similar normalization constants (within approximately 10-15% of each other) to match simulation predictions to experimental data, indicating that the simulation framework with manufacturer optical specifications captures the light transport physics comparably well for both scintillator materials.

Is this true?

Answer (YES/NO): YES